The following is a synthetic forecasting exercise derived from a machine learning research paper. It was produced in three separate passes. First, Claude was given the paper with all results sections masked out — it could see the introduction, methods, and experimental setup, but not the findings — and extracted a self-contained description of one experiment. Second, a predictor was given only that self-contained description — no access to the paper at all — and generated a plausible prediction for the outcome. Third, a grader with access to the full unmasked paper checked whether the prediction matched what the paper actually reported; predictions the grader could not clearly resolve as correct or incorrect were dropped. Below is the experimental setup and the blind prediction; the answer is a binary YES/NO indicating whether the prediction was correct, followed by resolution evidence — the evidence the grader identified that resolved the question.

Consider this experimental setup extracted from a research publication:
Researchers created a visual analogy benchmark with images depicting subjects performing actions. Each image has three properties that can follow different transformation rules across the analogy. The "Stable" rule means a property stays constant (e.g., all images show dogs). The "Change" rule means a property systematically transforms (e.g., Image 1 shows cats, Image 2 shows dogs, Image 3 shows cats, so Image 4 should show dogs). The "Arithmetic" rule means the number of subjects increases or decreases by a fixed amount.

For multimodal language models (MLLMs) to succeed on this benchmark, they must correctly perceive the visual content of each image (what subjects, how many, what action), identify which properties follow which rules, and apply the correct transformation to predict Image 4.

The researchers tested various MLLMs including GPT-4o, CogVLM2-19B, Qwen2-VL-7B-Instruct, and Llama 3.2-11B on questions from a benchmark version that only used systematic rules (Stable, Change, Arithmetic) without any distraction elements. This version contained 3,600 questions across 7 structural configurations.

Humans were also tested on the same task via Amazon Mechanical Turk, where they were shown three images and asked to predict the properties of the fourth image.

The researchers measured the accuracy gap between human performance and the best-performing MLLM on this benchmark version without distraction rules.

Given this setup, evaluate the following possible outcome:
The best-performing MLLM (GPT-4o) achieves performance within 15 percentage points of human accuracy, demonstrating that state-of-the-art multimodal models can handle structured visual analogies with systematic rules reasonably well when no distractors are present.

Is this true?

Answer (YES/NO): NO